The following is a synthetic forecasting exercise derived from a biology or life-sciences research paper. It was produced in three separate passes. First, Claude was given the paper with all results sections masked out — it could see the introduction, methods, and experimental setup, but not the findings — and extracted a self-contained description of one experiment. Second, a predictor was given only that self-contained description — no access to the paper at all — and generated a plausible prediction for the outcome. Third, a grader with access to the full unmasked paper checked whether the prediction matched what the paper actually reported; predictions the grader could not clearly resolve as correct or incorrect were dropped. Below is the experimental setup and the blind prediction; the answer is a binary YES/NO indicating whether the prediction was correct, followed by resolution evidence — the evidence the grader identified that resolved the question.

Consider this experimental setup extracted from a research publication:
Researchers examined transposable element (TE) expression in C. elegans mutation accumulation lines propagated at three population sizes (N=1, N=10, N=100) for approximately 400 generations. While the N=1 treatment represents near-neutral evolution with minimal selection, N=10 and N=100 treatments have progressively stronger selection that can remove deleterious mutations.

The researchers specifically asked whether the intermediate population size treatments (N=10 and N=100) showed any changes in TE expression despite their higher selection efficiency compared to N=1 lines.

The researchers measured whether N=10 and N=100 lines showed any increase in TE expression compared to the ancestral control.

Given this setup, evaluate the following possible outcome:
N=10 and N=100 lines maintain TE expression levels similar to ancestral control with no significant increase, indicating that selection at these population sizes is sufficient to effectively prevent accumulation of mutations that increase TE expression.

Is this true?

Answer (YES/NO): NO